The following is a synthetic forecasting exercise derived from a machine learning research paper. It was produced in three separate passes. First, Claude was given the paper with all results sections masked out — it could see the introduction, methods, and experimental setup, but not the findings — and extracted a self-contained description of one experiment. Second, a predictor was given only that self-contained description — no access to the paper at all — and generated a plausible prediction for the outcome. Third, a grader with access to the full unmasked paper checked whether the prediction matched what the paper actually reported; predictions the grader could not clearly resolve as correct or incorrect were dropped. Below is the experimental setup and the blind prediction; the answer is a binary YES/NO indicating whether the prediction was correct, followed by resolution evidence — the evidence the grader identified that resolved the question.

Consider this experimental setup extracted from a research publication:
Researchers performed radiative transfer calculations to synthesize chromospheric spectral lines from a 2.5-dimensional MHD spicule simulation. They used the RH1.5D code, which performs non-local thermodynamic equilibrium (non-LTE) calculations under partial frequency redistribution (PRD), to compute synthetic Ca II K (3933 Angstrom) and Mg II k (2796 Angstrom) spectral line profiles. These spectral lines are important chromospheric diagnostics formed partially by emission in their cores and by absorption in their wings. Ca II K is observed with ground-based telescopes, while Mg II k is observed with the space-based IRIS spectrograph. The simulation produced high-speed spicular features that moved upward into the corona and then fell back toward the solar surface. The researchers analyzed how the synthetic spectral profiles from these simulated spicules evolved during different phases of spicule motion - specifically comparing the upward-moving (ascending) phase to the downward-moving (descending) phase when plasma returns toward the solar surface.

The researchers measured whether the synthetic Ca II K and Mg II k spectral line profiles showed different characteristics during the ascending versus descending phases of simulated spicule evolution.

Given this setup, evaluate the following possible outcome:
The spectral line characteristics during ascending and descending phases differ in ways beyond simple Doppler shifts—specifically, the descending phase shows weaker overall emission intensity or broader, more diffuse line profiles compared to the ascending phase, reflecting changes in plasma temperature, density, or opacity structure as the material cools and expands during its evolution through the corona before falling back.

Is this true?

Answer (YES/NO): NO